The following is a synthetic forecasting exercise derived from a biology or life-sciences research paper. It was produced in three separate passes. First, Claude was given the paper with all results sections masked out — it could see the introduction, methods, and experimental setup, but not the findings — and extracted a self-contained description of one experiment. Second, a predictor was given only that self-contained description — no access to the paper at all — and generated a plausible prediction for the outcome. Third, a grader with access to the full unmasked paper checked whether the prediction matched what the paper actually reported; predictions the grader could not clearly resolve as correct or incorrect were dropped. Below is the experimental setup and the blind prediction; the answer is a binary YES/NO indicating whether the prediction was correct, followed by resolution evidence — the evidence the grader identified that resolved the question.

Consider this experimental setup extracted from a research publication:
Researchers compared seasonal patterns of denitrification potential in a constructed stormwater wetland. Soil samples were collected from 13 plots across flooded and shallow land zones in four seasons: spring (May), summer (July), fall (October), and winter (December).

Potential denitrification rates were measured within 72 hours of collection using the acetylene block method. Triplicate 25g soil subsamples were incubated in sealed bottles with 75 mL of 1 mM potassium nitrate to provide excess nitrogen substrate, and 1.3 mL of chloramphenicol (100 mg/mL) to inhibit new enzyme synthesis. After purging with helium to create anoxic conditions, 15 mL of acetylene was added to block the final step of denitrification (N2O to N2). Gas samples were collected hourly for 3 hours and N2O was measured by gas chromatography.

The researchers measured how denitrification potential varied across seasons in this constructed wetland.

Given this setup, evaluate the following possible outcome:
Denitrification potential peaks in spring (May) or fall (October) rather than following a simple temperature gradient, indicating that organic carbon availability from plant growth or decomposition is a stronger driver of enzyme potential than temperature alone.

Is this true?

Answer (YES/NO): NO